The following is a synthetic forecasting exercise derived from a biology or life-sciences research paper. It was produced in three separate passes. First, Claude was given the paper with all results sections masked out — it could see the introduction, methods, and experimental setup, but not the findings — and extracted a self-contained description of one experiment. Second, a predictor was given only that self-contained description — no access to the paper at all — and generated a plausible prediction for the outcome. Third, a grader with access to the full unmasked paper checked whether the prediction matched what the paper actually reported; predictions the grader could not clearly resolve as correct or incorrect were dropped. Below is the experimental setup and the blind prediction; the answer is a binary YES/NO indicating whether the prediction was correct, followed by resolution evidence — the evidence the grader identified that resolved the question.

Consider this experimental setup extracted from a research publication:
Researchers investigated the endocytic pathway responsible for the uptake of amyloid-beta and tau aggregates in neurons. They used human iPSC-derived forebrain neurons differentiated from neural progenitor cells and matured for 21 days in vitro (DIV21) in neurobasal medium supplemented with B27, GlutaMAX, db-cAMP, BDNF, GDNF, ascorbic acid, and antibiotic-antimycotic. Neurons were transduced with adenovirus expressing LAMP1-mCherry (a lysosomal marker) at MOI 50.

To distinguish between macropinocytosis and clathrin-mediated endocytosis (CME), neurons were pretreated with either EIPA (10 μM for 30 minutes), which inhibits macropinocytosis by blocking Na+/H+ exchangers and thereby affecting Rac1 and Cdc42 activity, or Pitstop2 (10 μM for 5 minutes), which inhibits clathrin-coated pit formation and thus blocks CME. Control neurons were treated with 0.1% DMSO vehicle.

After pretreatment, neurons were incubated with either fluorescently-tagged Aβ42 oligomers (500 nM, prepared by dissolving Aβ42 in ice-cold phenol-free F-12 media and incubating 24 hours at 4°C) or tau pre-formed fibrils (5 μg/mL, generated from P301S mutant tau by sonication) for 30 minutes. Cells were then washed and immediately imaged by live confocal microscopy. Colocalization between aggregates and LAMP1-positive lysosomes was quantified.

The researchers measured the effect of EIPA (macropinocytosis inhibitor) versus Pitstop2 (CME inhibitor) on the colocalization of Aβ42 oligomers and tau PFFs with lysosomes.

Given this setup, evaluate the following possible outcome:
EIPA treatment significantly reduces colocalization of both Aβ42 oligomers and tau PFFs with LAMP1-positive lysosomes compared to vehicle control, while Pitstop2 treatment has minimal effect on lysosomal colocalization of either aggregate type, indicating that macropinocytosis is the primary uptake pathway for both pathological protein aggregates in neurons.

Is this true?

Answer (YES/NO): YES